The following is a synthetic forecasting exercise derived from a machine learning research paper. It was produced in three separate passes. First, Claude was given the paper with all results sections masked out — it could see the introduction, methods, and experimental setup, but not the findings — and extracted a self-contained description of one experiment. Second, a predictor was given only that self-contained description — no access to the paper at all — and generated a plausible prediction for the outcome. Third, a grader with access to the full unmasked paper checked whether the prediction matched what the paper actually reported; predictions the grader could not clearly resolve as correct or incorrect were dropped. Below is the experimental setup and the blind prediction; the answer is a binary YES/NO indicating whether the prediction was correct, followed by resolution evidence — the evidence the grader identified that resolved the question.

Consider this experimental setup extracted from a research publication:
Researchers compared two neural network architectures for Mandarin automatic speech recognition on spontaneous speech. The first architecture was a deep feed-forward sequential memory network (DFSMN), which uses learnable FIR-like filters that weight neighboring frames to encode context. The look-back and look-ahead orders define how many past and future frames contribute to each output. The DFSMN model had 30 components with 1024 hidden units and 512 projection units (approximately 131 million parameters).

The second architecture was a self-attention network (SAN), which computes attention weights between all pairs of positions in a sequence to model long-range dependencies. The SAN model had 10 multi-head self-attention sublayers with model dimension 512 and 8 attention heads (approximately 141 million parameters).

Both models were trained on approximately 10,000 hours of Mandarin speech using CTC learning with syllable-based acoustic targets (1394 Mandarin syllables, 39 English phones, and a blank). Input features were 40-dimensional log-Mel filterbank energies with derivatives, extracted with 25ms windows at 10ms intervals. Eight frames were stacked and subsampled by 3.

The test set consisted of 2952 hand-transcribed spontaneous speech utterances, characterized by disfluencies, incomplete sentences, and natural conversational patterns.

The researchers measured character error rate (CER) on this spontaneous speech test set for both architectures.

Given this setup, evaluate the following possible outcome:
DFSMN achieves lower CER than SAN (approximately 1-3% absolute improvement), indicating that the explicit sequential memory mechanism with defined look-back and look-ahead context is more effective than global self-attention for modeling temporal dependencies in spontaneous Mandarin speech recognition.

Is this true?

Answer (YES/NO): NO